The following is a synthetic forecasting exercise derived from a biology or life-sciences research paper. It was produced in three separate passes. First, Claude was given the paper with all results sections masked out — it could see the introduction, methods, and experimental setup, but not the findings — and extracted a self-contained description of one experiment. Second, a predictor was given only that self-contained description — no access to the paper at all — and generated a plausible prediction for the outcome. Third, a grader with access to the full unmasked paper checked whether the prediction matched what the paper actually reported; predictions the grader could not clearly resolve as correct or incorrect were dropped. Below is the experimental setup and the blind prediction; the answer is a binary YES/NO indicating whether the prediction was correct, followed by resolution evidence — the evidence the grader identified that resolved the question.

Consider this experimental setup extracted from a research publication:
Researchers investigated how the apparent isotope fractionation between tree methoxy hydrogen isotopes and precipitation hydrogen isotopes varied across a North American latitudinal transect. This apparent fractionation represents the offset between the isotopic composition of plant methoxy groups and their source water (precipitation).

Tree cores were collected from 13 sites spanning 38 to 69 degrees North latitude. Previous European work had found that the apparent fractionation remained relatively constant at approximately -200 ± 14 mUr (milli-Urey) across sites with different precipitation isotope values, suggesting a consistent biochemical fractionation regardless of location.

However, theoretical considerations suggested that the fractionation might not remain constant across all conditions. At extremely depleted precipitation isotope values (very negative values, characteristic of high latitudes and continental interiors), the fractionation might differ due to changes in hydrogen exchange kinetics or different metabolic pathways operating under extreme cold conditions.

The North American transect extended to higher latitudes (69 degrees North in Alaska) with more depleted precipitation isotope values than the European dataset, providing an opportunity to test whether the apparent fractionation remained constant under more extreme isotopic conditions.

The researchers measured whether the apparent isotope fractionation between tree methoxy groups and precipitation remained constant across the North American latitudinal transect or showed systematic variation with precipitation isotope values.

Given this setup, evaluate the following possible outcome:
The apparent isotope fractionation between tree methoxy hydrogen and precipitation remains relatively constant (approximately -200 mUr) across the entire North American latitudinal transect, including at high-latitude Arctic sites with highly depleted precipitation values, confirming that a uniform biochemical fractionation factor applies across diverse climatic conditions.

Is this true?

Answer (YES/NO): YES